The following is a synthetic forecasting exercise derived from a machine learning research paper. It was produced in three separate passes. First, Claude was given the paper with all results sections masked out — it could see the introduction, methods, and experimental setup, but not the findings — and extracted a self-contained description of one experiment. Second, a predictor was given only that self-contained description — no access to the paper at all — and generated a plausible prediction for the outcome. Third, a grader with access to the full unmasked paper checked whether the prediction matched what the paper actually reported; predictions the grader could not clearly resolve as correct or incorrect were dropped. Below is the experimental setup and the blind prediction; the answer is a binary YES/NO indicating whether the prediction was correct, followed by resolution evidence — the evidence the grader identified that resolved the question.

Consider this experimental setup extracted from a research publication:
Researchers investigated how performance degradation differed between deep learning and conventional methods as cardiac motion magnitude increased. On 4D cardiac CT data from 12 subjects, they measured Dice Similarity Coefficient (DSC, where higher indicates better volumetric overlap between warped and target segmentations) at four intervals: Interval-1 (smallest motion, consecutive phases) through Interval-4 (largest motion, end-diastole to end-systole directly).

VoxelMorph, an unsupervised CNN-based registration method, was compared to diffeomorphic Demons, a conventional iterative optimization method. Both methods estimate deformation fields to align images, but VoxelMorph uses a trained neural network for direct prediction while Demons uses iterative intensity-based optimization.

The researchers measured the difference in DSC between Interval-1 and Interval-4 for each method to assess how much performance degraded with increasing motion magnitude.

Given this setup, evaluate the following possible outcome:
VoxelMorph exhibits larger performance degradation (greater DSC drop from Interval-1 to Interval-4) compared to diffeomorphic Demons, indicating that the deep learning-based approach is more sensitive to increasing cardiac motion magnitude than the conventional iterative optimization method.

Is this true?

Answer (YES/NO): YES